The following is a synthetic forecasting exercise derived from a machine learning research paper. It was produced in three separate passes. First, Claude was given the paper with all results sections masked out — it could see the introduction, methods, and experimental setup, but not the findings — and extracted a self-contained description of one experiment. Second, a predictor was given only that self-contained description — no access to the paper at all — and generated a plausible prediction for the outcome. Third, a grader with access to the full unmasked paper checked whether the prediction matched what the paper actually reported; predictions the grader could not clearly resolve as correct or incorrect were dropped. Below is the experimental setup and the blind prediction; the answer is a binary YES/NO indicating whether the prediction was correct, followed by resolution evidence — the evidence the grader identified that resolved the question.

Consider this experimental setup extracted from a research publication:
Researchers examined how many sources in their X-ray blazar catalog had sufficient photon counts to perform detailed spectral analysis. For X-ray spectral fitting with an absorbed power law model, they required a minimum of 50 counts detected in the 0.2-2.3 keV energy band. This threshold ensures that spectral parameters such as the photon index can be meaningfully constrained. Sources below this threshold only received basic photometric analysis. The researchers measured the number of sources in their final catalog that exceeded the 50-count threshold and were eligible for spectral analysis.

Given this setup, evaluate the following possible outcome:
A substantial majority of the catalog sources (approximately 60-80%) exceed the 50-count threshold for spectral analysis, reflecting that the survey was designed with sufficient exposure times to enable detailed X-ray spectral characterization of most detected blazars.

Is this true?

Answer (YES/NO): NO